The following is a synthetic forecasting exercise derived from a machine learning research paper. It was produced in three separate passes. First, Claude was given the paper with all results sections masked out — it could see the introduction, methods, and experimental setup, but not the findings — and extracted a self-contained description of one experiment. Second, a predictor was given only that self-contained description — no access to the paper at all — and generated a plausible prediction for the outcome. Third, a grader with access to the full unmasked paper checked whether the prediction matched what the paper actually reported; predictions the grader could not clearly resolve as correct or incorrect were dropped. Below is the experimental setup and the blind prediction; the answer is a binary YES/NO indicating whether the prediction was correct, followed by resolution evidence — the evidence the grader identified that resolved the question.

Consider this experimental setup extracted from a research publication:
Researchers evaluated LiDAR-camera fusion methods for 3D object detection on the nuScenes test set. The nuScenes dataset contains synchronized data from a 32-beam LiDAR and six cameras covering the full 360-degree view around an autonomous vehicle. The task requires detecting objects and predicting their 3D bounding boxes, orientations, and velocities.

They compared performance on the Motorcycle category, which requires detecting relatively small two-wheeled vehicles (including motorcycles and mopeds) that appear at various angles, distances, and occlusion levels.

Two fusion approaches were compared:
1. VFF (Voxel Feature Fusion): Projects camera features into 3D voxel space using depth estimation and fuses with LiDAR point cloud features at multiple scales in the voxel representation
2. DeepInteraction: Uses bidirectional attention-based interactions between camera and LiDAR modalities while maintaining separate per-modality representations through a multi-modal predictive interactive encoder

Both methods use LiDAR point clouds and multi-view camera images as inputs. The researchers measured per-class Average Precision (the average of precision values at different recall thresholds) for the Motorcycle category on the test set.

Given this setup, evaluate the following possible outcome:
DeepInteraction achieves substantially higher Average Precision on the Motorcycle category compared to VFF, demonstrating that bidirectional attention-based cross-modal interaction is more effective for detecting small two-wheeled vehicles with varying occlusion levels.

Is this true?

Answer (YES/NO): NO